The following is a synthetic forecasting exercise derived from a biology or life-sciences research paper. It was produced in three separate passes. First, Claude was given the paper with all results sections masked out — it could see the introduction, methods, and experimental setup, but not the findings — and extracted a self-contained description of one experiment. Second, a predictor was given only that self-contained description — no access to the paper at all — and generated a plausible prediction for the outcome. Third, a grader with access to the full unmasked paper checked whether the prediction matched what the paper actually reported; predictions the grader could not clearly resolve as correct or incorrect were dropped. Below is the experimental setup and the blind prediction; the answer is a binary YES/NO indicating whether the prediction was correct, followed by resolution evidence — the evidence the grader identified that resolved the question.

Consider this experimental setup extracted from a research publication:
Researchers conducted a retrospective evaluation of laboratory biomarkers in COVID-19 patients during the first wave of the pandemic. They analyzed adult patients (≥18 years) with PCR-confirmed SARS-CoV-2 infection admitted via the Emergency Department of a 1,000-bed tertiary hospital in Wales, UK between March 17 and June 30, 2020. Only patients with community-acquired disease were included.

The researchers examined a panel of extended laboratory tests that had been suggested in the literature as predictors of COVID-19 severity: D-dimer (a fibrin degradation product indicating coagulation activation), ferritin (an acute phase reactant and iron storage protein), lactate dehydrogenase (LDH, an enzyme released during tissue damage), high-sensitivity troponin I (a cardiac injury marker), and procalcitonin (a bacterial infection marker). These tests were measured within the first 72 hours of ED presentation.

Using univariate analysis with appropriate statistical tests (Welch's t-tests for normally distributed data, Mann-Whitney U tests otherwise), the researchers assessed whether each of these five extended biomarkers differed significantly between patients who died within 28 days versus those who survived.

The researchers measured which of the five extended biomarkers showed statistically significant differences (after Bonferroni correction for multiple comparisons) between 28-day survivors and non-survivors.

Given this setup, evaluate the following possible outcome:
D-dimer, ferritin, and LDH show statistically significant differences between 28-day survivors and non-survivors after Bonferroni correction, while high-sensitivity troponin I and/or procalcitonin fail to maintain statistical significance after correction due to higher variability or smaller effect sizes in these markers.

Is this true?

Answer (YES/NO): NO